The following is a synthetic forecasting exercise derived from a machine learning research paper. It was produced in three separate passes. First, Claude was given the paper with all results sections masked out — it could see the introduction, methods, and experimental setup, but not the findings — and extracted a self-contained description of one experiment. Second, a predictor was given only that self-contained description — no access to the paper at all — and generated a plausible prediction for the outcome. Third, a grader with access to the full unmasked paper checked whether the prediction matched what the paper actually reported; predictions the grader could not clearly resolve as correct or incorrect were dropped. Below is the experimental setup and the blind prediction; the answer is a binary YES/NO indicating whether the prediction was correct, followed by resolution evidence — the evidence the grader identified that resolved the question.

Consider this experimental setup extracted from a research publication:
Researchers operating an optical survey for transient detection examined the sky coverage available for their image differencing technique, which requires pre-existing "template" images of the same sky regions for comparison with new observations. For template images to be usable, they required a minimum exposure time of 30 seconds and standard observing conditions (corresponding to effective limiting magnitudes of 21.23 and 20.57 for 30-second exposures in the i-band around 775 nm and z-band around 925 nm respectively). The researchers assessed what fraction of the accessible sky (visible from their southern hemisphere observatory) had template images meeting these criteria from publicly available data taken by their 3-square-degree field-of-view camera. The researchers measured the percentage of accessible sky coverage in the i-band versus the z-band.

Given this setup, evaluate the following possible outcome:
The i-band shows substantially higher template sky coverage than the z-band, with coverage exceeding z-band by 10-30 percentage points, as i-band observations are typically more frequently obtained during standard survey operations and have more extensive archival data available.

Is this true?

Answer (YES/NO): NO